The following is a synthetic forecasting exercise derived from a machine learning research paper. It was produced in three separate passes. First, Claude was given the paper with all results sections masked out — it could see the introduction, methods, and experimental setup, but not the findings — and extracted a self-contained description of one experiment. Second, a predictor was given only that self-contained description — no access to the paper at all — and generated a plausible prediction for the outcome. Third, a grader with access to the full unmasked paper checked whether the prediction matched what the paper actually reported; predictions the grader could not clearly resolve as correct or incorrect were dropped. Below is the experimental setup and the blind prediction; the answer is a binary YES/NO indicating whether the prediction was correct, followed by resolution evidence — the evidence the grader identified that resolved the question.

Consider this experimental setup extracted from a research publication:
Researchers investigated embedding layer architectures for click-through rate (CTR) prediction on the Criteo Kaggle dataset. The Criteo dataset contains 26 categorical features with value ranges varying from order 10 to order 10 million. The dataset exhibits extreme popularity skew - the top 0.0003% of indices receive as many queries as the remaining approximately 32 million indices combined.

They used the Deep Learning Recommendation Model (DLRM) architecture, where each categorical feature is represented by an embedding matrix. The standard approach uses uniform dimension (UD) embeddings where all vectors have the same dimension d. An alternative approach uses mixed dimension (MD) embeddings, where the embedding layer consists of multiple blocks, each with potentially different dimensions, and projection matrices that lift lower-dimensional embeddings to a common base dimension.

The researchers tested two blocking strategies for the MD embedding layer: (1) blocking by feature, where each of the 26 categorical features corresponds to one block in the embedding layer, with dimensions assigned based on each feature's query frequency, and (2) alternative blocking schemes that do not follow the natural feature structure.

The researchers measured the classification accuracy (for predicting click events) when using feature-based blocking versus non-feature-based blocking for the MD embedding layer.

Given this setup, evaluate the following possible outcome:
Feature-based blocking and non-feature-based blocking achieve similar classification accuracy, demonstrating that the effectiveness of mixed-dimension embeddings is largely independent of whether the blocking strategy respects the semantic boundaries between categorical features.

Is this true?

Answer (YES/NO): NO